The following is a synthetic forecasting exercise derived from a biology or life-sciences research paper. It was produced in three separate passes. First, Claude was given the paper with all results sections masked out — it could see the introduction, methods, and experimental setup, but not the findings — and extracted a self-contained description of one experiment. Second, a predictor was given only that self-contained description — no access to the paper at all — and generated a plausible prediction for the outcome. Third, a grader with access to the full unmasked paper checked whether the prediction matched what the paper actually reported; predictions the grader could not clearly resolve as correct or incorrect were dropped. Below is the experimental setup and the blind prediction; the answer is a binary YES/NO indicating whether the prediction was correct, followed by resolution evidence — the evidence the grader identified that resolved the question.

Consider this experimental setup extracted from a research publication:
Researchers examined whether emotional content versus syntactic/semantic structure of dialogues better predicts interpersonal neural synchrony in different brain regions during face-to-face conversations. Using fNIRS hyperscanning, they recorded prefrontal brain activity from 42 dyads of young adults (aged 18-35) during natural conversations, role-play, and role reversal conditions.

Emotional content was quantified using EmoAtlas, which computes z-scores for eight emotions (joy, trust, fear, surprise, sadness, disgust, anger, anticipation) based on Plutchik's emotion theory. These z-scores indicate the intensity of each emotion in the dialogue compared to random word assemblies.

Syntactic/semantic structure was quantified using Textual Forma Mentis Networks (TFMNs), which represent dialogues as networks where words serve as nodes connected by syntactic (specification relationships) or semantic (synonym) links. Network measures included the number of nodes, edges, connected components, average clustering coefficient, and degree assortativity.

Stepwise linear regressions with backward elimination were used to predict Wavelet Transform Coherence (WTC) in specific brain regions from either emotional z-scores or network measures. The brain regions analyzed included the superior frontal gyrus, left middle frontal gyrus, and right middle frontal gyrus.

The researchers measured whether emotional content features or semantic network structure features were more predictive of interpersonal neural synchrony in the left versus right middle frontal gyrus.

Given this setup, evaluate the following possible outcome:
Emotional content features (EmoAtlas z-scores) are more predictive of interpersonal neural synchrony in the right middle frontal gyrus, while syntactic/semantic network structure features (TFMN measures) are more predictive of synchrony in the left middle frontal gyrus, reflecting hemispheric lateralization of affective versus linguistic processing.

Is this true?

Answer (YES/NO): NO